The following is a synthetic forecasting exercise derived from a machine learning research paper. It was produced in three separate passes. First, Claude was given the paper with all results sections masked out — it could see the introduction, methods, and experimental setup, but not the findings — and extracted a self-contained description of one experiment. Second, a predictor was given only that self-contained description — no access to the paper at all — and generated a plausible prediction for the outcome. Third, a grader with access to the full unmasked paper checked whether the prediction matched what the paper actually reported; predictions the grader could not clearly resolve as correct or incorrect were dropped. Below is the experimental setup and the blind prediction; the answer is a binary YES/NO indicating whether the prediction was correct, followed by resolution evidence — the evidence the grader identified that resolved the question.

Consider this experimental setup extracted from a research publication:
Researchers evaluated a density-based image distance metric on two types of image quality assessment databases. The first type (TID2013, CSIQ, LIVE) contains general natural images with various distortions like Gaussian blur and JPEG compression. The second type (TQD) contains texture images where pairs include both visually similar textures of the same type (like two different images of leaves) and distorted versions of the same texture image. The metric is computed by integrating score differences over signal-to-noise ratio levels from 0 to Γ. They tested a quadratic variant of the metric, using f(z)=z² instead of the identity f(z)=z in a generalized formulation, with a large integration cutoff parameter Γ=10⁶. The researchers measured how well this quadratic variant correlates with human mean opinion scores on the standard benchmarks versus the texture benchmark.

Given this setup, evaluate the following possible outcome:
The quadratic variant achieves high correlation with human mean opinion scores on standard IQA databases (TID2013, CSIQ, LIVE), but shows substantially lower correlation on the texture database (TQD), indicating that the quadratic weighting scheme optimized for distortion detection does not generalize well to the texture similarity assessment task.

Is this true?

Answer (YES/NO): NO